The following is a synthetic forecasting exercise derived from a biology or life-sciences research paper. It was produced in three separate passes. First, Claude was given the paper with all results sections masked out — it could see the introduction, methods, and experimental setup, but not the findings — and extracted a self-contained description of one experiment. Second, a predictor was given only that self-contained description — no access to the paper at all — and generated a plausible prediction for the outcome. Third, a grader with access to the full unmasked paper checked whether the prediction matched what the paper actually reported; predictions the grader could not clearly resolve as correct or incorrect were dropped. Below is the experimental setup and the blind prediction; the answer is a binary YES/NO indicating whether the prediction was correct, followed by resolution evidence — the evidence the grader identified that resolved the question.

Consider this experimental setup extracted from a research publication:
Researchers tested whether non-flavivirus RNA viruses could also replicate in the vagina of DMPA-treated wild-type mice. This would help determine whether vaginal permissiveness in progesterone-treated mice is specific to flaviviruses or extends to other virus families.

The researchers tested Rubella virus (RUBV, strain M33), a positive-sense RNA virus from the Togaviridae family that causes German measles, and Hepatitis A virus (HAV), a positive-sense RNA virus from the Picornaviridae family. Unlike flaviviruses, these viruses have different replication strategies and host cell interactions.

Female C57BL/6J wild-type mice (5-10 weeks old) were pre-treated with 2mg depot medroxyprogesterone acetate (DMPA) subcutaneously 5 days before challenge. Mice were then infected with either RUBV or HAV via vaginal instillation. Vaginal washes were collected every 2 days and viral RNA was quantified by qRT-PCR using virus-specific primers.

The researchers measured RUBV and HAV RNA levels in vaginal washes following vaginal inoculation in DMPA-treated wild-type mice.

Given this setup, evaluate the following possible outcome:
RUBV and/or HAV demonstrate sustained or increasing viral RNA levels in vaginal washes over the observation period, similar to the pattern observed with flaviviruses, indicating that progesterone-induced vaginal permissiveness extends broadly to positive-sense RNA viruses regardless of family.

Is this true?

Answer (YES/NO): NO